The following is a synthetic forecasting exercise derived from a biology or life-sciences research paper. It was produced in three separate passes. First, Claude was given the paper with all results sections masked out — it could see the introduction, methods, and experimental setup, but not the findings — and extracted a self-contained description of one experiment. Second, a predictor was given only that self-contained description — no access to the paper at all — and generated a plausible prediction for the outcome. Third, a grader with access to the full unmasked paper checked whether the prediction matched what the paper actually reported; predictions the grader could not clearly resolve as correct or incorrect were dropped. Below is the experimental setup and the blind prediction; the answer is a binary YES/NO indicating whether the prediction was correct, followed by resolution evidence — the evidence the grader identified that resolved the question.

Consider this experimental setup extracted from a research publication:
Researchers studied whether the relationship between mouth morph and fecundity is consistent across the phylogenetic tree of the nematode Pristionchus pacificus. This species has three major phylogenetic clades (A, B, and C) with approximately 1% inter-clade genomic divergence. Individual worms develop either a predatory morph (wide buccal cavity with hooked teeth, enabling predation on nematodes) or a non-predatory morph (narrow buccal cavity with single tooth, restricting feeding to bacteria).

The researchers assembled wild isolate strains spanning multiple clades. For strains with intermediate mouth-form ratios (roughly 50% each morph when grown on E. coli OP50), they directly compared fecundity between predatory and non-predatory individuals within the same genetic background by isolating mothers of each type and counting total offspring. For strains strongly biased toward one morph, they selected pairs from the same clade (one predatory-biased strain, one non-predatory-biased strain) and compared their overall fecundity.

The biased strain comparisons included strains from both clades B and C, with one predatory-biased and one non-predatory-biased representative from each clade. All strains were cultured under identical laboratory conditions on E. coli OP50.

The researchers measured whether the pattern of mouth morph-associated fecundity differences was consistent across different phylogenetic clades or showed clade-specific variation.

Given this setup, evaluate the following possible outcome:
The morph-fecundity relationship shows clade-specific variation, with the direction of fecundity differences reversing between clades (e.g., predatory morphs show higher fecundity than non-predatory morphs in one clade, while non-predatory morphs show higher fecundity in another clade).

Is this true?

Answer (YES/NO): NO